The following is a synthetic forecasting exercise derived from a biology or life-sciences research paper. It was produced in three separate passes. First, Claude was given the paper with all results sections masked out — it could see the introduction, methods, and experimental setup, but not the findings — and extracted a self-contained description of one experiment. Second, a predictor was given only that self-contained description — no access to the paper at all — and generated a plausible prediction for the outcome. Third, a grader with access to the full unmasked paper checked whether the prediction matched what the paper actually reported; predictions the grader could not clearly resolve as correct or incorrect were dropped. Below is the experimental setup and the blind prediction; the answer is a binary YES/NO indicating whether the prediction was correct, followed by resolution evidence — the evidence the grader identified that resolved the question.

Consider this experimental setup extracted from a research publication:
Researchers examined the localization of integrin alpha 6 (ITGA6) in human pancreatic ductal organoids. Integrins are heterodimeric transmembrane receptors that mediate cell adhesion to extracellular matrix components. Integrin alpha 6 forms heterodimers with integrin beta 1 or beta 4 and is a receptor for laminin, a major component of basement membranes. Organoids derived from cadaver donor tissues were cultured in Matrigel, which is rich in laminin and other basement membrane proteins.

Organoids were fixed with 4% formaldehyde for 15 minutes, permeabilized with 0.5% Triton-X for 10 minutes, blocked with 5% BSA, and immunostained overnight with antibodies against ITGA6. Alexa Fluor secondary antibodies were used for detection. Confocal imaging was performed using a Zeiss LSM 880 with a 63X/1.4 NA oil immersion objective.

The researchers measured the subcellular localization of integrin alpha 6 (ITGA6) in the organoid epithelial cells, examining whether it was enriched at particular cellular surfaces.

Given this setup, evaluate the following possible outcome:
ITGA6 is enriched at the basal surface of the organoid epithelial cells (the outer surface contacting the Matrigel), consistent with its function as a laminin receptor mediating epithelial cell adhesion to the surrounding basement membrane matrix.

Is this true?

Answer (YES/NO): YES